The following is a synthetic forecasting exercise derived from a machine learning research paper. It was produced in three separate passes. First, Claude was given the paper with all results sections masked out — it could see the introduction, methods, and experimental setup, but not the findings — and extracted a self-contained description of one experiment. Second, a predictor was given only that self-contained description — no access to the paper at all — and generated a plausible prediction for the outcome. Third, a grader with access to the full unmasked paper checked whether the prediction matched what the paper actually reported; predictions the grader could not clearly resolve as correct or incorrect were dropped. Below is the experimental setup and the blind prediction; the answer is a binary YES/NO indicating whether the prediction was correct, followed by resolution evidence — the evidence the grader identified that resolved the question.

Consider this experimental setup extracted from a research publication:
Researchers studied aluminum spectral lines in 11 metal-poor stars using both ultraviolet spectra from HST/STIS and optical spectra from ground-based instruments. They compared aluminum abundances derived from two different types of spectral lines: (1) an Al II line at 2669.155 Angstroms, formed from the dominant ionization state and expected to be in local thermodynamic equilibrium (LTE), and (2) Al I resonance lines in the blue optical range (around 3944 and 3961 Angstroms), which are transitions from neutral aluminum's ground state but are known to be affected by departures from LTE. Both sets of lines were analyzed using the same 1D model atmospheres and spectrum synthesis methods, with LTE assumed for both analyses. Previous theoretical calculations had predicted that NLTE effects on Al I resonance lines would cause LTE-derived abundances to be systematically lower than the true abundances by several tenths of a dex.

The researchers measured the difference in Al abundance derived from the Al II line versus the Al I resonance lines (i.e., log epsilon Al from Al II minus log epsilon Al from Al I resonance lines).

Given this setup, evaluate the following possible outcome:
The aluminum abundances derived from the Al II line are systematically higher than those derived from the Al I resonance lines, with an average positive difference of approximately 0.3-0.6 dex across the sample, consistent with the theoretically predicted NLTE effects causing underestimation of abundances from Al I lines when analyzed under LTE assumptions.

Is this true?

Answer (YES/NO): NO